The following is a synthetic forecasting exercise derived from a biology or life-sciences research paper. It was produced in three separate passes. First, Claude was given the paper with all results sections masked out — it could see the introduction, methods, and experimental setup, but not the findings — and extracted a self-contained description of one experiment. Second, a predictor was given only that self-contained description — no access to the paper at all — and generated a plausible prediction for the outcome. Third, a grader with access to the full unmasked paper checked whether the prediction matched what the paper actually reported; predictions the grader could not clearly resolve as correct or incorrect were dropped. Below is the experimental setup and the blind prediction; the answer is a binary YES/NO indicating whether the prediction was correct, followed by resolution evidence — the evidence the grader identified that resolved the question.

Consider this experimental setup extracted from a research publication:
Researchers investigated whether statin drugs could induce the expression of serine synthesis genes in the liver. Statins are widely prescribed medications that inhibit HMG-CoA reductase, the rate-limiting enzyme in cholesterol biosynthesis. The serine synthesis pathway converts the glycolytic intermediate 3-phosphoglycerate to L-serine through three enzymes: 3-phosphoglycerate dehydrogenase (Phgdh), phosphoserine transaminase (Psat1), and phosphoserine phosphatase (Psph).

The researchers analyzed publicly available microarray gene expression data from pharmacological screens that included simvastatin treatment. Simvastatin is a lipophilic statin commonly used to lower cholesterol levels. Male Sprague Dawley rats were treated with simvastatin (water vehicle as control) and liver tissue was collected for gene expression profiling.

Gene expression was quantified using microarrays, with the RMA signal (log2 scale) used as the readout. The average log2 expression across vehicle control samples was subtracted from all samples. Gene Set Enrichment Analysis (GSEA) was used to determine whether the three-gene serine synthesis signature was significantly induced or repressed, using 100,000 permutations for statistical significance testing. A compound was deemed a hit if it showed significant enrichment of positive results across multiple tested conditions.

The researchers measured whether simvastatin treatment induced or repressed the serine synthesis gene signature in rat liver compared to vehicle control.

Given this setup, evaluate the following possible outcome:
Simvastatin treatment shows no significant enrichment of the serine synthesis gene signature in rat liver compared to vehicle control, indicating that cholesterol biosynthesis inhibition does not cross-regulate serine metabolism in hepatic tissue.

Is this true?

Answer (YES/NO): NO